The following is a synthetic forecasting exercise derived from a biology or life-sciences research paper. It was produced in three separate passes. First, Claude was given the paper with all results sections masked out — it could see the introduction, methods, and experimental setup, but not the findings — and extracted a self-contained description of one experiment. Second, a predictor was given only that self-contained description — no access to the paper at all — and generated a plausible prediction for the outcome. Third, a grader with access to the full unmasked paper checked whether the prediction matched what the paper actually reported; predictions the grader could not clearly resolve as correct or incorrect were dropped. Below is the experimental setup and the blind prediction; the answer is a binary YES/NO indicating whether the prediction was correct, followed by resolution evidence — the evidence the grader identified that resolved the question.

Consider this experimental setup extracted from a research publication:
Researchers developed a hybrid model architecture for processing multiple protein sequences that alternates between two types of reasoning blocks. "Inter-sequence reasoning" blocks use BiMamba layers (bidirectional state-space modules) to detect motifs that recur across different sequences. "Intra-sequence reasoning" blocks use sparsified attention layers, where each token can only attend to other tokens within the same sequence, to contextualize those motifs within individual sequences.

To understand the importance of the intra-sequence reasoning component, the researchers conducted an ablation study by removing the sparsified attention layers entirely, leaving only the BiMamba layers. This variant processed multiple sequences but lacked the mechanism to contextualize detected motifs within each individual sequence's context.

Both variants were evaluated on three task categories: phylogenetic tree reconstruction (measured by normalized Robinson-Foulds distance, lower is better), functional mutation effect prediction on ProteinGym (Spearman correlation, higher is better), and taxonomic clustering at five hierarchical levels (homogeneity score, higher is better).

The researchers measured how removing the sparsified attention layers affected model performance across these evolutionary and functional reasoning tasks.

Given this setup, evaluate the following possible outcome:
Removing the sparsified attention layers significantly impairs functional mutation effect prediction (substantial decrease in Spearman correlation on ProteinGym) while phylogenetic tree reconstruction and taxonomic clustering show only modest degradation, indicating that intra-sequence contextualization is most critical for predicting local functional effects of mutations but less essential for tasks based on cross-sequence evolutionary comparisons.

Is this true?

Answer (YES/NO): NO